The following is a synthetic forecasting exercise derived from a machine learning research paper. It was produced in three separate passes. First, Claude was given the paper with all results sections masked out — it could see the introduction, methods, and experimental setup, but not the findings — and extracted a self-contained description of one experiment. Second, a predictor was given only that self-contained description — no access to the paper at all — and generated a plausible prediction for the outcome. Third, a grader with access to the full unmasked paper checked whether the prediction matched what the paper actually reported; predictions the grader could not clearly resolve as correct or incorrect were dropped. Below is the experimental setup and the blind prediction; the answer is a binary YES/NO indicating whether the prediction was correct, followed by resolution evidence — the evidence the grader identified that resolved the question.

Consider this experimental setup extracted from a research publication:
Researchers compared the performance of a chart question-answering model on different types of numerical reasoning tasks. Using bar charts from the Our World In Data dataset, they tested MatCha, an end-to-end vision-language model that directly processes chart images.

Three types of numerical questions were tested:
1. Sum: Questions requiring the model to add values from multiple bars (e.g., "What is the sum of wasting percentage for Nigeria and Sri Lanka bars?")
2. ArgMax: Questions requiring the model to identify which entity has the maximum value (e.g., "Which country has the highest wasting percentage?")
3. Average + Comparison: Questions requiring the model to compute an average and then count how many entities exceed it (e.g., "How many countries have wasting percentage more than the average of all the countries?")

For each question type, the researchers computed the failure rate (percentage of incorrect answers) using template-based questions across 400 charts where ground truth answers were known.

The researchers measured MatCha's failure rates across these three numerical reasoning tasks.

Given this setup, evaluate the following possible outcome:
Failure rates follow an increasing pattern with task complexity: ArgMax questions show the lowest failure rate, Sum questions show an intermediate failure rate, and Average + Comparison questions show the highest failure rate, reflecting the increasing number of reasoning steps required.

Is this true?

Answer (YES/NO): NO